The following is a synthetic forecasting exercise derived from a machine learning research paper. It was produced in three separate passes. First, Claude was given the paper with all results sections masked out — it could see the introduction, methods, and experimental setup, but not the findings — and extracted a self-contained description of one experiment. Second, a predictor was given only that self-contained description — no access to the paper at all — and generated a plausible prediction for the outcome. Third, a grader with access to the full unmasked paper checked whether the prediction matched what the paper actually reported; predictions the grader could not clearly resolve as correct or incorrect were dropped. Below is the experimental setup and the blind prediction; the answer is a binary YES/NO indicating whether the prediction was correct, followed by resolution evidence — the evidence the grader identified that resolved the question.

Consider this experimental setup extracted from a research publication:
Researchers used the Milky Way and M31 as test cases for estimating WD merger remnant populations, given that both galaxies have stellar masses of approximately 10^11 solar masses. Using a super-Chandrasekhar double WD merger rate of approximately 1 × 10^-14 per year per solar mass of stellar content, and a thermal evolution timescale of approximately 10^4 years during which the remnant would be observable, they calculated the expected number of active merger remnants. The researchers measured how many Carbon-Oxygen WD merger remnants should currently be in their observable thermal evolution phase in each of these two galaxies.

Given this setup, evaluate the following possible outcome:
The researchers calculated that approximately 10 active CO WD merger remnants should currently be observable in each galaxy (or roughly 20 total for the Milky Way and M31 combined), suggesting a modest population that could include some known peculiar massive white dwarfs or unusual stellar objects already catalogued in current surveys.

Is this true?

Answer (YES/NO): NO